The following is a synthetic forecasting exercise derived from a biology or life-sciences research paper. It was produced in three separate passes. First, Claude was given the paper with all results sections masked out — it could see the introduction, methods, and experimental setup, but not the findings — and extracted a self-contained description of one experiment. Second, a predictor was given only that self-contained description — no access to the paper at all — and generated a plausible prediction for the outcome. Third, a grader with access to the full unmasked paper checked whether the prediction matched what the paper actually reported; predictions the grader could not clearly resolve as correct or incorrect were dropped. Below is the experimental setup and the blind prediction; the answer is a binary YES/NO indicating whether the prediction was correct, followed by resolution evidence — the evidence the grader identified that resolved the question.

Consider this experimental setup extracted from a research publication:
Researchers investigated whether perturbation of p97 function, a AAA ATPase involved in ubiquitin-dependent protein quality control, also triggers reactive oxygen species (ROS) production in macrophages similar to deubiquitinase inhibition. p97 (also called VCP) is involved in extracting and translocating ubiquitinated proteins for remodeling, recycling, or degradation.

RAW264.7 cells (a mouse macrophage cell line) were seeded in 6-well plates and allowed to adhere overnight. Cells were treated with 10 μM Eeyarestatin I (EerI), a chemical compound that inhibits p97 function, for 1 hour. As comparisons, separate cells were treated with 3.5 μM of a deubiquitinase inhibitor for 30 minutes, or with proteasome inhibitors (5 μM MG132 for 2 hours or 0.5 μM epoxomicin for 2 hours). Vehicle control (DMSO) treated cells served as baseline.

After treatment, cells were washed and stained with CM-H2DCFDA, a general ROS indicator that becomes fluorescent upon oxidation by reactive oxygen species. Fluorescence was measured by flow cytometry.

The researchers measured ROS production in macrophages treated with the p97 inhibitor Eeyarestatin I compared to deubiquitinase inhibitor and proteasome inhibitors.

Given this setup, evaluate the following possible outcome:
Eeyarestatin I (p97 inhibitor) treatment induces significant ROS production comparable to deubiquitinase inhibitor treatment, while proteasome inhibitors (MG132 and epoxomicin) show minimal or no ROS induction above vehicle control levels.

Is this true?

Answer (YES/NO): YES